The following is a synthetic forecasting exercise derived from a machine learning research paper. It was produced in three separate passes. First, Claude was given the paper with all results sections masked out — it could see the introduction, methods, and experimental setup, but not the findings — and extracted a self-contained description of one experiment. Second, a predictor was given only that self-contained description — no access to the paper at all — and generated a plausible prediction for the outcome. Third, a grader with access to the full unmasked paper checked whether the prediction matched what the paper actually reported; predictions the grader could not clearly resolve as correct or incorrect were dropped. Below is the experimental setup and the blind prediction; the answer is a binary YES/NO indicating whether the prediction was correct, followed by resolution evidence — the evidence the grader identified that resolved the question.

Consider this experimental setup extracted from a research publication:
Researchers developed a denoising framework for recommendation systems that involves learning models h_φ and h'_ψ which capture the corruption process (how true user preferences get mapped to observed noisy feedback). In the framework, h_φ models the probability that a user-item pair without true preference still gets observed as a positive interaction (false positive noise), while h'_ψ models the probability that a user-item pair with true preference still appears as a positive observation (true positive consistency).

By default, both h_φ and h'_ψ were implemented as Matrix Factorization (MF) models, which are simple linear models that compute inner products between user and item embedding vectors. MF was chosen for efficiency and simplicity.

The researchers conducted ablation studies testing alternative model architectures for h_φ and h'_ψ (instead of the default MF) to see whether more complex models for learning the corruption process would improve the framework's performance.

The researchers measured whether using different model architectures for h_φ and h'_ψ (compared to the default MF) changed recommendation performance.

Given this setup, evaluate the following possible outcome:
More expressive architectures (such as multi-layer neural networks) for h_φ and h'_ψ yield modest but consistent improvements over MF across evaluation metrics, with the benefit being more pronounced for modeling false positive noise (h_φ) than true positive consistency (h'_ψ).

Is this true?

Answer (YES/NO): NO